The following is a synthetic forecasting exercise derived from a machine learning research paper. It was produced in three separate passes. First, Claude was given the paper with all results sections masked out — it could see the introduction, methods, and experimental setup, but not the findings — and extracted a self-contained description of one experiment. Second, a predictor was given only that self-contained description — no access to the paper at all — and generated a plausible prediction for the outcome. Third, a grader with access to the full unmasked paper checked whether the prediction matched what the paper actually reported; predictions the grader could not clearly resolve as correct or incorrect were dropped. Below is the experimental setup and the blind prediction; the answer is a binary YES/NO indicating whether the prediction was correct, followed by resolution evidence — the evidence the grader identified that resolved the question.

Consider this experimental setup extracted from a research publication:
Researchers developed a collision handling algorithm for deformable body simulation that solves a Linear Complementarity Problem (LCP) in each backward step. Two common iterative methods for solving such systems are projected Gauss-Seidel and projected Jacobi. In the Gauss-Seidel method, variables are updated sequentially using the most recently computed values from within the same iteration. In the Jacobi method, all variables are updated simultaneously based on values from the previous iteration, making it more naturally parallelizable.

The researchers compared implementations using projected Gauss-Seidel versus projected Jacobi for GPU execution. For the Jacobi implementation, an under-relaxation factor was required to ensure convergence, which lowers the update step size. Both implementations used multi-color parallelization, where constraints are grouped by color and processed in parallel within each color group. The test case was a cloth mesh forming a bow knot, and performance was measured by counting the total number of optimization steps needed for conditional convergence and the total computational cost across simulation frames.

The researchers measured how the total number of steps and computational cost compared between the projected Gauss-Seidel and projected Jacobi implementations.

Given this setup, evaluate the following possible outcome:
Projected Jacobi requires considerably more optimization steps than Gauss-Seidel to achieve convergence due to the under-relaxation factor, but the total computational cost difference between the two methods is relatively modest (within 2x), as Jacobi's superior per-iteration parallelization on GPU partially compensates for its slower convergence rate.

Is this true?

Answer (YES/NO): NO